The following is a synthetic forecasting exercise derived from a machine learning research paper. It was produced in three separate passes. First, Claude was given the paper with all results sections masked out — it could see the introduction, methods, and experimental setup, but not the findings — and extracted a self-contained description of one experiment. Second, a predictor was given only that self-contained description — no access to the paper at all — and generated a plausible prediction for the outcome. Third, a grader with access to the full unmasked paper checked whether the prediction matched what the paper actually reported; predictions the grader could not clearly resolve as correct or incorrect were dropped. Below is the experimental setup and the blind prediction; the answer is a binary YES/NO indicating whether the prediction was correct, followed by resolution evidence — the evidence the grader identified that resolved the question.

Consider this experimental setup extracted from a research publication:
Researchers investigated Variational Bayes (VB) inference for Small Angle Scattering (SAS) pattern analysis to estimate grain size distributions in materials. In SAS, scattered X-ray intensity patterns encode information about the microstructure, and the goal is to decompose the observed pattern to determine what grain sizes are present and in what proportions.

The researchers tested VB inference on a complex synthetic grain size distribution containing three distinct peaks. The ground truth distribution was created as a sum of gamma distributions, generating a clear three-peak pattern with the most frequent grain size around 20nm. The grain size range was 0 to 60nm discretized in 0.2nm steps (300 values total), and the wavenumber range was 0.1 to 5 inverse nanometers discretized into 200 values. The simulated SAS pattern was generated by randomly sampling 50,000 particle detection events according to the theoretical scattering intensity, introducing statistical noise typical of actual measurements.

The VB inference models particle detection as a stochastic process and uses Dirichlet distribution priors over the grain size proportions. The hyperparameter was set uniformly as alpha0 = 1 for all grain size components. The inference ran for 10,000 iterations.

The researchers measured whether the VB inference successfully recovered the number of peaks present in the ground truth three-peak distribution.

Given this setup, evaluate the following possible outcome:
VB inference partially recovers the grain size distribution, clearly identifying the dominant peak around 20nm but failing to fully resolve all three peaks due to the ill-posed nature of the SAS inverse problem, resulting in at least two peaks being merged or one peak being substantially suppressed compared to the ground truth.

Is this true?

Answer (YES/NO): YES